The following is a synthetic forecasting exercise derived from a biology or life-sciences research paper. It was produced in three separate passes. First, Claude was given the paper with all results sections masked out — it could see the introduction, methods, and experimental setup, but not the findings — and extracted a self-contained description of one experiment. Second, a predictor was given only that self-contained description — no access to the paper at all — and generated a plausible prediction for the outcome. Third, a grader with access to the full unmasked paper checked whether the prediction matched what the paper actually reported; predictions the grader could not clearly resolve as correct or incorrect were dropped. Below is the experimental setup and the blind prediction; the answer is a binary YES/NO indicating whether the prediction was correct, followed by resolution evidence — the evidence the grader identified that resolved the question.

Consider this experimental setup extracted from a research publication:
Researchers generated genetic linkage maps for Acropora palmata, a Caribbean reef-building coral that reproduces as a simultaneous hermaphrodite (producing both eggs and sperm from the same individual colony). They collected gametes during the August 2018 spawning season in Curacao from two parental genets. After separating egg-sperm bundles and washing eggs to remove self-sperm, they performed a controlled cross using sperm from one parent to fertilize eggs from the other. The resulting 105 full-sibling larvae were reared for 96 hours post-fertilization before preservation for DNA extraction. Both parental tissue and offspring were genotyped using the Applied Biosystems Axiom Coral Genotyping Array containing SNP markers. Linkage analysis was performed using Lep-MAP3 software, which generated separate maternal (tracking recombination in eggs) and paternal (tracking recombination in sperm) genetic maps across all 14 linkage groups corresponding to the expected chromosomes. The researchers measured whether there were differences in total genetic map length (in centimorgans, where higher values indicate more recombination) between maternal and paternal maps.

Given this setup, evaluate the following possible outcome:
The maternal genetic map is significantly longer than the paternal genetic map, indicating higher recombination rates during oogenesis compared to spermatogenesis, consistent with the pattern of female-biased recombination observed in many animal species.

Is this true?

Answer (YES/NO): YES